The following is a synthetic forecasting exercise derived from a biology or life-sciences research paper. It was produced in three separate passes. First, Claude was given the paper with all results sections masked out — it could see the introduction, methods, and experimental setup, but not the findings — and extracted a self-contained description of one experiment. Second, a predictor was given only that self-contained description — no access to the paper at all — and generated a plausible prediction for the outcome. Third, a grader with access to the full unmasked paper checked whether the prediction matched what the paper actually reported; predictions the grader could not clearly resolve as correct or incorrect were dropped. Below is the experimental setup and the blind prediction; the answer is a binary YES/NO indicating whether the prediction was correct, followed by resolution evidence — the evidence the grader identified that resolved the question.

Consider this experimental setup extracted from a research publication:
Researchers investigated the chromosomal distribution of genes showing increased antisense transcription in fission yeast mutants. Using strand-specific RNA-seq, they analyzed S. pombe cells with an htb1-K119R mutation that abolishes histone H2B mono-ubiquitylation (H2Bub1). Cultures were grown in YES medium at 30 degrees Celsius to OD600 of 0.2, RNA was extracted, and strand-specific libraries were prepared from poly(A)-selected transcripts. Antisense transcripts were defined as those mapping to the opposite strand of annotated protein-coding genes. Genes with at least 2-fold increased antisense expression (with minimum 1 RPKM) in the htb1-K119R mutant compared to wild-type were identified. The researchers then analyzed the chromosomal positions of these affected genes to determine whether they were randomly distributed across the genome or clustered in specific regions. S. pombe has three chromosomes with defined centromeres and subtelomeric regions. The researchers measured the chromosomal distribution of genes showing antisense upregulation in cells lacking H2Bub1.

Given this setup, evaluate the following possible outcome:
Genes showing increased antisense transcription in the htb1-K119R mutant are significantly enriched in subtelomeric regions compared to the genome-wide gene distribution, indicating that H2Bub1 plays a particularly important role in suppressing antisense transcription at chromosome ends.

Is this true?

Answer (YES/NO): NO